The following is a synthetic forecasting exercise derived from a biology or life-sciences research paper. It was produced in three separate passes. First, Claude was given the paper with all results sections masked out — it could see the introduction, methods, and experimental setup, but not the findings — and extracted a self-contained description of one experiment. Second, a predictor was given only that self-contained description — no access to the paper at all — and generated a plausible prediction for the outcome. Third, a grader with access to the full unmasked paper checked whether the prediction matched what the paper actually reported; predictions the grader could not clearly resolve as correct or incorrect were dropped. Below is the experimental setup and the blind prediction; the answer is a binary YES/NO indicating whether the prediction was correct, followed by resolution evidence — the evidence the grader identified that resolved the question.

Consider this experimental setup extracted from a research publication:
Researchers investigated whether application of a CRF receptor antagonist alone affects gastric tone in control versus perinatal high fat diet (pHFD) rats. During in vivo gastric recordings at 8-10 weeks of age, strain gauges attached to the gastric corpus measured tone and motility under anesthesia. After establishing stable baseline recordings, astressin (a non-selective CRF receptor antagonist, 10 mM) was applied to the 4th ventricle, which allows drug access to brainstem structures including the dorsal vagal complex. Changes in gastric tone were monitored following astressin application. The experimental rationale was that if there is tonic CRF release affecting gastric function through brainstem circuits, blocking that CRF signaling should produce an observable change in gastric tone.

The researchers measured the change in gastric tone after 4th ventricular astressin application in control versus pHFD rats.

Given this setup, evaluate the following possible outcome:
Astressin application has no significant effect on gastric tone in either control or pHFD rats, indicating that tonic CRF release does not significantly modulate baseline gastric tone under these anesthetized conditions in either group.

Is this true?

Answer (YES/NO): NO